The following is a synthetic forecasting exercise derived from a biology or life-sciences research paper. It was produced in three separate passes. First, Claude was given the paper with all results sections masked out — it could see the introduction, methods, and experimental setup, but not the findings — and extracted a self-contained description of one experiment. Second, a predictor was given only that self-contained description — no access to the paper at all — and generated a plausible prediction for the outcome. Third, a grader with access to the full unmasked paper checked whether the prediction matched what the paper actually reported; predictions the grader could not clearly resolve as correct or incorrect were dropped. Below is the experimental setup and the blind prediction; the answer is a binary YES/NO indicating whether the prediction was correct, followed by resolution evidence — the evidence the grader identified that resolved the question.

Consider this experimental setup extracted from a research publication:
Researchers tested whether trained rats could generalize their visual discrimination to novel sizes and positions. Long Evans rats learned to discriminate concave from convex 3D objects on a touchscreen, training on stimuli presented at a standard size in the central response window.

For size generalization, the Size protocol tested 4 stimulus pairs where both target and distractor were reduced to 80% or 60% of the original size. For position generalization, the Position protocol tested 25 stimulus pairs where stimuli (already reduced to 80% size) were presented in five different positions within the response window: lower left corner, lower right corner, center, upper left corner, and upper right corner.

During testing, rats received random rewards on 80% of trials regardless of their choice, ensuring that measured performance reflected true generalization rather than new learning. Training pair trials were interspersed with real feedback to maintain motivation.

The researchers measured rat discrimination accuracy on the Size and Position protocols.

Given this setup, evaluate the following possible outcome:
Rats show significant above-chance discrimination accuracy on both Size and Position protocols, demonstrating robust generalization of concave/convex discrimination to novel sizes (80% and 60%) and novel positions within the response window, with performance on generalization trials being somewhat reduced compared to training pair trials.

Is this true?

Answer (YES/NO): YES